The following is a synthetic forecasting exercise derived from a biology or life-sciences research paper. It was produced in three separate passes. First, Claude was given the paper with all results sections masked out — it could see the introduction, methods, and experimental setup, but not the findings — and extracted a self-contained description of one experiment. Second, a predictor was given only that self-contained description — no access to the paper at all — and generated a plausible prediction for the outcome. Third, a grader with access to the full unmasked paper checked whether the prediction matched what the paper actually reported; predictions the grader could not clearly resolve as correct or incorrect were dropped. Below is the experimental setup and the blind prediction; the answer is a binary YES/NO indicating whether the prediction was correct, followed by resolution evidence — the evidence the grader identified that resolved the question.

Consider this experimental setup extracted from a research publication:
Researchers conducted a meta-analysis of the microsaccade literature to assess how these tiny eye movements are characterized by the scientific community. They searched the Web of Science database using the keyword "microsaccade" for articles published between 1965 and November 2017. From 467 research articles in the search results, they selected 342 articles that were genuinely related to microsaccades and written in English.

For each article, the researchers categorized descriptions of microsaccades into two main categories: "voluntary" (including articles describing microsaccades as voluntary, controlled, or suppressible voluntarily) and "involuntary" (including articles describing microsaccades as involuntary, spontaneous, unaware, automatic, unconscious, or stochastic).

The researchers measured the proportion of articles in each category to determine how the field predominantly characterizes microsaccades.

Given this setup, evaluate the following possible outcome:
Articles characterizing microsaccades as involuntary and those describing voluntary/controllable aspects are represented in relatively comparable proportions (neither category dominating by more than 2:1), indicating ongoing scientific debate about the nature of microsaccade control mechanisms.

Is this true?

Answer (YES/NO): NO